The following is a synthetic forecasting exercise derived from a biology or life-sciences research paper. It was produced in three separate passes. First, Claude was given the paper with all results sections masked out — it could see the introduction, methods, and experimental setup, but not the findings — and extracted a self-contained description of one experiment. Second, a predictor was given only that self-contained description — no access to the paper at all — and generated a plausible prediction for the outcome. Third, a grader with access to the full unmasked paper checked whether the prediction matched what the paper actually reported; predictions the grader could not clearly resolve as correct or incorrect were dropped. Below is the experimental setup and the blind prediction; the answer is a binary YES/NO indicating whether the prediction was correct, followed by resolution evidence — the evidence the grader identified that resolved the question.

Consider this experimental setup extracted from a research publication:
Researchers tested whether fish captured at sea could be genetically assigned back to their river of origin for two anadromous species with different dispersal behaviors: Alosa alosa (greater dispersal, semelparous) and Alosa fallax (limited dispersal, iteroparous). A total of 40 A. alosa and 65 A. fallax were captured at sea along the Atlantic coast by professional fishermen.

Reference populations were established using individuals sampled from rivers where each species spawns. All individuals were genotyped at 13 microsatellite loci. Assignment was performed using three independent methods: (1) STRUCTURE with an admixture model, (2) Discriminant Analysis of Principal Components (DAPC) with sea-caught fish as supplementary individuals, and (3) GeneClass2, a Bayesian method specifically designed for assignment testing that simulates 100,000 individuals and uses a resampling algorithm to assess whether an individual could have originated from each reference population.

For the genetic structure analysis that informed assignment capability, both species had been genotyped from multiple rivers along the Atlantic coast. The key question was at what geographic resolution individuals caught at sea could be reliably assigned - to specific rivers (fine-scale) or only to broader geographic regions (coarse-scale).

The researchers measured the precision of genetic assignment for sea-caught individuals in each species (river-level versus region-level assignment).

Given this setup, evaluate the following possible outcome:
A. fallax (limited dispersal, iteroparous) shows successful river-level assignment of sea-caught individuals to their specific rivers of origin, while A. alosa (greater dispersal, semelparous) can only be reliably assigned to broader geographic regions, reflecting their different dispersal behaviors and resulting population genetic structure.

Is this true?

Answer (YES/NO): YES